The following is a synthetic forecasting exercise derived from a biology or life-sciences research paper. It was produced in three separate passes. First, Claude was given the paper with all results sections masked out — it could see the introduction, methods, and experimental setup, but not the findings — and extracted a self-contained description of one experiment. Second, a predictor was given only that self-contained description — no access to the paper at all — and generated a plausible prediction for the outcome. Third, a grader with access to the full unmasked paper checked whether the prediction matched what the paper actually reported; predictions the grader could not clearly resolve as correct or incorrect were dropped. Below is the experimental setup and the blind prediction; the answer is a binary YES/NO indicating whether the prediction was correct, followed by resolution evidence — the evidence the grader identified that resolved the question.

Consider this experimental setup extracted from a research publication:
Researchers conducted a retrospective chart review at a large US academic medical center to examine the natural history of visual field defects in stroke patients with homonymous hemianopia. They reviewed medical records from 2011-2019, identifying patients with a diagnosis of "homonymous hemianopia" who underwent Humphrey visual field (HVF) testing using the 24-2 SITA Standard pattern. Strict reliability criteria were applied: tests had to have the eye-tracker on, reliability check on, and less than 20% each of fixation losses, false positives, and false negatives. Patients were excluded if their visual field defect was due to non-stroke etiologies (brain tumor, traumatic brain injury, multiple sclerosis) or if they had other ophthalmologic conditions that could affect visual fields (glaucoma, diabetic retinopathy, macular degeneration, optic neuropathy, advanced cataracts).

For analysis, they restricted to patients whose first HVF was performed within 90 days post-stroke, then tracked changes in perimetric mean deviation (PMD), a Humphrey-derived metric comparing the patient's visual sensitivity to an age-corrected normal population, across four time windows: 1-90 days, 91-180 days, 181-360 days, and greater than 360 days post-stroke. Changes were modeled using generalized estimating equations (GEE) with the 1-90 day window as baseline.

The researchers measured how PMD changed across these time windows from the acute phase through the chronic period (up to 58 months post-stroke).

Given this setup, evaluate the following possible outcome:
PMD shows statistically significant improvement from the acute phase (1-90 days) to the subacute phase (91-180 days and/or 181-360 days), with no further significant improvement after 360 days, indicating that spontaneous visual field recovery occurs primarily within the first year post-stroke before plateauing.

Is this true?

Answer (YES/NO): NO